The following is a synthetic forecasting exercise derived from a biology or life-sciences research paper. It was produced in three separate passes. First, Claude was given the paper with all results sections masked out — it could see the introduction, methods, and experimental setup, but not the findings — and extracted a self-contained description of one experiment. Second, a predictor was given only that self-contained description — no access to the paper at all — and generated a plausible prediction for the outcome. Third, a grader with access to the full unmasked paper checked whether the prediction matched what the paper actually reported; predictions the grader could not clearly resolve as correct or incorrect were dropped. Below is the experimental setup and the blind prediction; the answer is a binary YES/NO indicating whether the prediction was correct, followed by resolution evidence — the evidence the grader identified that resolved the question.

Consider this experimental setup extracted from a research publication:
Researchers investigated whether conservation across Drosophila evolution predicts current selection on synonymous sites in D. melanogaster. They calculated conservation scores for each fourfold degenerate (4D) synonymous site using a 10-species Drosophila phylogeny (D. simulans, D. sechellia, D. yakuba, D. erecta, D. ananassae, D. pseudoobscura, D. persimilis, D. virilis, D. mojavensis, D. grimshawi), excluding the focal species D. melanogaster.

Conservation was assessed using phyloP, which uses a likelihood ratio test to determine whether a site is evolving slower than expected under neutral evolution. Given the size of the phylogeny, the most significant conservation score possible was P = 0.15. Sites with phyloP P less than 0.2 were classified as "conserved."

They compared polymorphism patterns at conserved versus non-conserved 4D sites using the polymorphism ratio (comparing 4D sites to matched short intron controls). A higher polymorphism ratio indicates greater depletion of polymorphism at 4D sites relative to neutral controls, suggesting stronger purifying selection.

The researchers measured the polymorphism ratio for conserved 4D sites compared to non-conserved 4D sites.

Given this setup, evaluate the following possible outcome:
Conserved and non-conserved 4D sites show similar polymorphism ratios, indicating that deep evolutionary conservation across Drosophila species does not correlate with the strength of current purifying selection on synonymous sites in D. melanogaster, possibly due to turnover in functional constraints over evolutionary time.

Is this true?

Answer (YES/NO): NO